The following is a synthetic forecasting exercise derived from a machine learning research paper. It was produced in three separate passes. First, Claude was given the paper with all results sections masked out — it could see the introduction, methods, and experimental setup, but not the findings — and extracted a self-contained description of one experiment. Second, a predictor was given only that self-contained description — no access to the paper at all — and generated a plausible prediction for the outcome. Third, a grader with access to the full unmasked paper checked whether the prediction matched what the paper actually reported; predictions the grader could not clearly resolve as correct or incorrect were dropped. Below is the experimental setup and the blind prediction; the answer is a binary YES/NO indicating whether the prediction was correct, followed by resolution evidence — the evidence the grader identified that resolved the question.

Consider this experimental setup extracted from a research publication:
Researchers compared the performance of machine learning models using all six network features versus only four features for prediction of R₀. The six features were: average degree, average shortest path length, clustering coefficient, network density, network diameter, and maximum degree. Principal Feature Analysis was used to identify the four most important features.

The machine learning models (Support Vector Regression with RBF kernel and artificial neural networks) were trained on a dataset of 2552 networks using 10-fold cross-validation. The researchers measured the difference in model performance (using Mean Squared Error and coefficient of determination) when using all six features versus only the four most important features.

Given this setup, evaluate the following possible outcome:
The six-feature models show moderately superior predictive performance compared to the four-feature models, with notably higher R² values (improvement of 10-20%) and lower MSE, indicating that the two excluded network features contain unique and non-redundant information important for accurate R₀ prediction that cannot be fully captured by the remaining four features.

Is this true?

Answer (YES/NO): NO